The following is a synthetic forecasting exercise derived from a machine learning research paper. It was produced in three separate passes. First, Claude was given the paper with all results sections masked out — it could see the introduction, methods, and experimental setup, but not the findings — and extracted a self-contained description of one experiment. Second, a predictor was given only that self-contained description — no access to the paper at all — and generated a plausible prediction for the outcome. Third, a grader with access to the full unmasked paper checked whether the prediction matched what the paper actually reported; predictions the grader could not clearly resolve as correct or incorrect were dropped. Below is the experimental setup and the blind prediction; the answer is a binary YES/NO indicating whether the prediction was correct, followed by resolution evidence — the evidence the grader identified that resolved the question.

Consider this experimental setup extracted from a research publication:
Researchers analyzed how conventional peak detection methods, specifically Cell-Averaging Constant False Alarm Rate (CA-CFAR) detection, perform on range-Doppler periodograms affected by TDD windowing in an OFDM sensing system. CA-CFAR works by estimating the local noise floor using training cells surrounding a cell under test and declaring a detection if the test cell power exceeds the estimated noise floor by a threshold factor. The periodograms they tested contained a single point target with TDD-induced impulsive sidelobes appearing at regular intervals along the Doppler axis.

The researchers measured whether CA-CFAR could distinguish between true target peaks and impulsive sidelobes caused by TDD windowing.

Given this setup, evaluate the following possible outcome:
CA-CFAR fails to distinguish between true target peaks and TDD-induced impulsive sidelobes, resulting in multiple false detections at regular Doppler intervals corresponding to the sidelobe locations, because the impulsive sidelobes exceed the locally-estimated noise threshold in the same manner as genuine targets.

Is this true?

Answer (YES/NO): YES